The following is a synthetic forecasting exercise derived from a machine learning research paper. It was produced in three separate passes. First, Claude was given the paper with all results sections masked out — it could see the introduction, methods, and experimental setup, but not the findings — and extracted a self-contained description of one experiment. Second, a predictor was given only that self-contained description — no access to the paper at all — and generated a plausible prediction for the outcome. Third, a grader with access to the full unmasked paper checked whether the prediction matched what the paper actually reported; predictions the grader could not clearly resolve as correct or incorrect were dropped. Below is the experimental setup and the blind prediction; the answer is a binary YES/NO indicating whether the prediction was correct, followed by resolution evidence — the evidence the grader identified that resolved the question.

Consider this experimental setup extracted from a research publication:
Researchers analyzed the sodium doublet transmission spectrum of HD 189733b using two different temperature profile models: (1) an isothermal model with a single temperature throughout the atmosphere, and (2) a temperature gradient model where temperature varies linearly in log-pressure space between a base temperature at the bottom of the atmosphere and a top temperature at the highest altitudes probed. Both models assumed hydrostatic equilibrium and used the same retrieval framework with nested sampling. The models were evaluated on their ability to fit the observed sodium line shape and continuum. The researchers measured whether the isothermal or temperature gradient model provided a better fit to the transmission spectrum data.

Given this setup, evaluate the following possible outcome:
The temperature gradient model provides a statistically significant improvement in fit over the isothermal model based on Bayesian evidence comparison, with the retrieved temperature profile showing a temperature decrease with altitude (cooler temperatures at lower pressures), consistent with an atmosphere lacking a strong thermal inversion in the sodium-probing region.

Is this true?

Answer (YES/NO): NO